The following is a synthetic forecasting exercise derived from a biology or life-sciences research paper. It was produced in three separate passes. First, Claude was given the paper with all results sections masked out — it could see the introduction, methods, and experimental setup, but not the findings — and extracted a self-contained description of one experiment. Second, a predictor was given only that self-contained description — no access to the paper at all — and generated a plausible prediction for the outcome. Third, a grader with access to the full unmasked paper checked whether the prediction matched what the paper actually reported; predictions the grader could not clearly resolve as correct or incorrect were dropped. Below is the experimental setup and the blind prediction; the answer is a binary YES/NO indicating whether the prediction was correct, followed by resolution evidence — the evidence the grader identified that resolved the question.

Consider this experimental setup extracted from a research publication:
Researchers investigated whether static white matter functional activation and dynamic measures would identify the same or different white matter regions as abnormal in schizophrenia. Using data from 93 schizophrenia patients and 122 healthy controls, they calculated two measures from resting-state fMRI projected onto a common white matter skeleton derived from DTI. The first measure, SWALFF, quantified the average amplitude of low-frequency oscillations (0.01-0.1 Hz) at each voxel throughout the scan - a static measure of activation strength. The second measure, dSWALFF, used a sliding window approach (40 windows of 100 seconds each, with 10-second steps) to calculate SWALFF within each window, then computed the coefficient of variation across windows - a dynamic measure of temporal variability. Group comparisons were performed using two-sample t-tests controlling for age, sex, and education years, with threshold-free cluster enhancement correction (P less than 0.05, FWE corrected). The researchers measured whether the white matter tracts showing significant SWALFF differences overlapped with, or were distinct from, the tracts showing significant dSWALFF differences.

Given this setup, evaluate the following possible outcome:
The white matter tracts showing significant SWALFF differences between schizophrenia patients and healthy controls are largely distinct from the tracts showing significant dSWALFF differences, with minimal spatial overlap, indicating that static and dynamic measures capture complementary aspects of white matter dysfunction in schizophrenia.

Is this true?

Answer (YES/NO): NO